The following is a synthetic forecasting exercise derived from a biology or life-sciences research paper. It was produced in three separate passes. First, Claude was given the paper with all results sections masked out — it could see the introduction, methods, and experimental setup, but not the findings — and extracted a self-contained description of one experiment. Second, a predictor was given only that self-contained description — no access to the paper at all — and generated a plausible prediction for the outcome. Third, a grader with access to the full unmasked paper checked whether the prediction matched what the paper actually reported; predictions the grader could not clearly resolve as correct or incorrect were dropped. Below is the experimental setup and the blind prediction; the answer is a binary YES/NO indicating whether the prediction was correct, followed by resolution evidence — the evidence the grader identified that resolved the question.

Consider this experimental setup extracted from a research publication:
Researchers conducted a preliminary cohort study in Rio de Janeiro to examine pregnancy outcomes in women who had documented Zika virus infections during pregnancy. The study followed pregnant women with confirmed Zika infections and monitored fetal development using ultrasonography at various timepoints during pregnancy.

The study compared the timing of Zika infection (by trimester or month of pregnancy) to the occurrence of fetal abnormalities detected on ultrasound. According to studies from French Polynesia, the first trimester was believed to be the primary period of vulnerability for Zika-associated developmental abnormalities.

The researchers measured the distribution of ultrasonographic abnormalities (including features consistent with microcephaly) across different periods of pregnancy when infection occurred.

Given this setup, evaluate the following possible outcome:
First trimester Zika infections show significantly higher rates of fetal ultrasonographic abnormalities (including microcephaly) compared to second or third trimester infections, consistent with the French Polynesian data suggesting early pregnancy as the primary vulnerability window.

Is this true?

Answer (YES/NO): NO